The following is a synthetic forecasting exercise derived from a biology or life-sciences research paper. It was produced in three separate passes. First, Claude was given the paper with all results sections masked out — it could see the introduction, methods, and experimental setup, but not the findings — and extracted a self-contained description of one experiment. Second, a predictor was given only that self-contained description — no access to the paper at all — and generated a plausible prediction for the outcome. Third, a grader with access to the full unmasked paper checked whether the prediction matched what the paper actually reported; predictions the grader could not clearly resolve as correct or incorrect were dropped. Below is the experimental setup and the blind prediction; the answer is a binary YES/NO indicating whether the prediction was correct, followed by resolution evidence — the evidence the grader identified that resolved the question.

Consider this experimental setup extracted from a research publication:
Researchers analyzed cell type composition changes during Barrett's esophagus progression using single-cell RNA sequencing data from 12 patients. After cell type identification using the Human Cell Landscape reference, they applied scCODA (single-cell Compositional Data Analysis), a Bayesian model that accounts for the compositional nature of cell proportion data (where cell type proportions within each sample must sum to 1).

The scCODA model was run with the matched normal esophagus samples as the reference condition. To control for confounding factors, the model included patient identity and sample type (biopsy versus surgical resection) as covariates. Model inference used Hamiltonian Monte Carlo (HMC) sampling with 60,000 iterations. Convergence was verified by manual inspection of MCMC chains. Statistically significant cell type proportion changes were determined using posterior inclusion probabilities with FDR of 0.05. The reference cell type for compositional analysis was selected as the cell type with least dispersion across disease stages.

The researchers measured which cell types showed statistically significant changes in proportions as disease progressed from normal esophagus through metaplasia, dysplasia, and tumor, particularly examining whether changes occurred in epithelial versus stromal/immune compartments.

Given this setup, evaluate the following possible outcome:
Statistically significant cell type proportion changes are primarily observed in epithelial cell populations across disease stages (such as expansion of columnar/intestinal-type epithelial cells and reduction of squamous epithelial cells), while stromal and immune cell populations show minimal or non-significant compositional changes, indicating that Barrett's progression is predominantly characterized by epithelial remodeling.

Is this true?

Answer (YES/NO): NO